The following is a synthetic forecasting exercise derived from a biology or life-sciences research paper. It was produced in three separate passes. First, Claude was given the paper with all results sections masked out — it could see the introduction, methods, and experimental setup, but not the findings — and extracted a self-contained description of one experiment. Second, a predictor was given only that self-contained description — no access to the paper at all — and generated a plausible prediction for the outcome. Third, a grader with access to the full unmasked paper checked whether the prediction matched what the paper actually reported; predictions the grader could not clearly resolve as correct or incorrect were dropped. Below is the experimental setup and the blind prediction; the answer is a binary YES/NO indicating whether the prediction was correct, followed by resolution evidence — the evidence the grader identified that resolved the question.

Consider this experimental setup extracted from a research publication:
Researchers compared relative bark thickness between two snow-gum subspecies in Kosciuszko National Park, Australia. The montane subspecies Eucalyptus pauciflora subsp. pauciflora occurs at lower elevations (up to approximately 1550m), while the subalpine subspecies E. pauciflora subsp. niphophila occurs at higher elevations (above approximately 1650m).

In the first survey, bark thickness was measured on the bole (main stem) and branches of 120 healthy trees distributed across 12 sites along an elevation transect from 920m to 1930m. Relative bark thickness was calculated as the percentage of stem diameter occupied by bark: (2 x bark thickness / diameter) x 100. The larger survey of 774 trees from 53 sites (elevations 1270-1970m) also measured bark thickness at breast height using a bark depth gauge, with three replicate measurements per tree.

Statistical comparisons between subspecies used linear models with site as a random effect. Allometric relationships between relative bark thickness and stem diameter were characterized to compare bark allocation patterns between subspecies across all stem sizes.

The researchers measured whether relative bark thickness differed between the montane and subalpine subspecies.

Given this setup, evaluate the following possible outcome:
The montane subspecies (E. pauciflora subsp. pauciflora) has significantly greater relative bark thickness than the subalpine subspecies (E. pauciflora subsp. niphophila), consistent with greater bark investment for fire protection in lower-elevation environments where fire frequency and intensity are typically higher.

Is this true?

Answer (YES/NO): YES